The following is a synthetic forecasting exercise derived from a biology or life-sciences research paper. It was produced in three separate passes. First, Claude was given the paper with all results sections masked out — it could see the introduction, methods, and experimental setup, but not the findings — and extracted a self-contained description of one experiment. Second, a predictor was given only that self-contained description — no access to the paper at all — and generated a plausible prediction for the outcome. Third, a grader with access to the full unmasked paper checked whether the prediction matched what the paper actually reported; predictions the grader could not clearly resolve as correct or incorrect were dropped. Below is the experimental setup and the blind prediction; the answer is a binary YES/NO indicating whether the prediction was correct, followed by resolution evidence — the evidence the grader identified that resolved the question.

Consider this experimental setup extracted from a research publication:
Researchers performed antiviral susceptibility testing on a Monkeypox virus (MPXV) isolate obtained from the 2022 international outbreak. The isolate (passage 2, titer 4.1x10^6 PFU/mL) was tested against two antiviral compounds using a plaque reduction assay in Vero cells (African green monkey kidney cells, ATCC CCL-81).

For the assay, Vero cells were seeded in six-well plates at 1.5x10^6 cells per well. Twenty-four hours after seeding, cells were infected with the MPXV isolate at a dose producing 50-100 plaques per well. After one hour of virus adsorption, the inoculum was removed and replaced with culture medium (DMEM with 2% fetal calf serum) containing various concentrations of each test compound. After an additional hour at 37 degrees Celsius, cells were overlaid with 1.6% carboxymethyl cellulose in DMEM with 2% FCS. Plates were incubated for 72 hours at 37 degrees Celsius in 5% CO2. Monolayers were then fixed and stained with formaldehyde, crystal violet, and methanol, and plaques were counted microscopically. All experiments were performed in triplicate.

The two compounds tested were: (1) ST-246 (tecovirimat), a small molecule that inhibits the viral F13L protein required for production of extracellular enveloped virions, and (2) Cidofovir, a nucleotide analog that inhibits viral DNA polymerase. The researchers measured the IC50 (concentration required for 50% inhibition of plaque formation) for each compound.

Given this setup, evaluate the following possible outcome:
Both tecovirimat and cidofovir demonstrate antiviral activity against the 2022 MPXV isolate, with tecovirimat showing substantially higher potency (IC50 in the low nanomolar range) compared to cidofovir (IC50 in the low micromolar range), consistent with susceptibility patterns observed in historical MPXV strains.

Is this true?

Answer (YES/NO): NO